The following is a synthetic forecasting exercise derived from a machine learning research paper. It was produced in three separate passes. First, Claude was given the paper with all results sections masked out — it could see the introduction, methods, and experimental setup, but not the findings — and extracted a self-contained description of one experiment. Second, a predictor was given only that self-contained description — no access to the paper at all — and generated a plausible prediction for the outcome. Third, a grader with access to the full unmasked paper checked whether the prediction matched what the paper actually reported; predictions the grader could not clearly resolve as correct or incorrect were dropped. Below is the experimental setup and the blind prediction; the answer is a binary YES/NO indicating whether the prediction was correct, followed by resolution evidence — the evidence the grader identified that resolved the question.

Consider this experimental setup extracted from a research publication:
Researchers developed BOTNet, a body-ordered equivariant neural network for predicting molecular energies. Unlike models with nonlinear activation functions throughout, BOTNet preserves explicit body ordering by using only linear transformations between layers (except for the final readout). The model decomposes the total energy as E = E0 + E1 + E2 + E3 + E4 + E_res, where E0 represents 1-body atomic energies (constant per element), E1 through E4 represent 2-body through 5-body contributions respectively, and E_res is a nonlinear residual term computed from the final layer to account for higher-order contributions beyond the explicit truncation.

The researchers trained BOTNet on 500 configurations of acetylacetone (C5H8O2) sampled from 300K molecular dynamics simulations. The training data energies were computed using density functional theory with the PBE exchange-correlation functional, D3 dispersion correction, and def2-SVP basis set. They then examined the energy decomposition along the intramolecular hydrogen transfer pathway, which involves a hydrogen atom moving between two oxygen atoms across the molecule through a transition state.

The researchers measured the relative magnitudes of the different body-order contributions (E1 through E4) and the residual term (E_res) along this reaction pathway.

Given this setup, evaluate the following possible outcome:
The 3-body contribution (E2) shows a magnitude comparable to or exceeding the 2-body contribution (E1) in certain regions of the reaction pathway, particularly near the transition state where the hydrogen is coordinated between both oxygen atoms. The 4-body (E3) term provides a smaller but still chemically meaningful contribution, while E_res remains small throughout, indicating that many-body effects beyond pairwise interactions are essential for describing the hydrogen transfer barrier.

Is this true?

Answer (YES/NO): NO